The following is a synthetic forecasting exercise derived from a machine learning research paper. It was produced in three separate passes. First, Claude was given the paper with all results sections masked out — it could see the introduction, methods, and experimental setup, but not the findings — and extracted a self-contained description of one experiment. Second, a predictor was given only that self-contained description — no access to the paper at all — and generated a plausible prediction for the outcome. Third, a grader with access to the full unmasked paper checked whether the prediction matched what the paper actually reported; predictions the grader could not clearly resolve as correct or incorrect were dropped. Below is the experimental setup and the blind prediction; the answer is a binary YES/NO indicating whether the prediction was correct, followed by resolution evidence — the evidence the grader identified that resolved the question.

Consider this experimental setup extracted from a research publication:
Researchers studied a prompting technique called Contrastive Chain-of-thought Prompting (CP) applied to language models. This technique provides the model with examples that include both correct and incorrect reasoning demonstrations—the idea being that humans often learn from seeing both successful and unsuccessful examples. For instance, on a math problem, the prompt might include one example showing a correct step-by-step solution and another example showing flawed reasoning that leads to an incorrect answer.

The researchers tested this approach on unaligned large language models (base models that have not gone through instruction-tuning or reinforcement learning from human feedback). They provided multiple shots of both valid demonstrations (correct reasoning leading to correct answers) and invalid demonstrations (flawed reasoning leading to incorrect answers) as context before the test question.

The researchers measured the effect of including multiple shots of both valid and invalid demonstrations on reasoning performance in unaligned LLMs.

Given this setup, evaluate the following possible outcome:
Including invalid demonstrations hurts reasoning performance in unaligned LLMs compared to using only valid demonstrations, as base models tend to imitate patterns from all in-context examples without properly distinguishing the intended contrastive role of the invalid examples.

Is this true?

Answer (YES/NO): YES